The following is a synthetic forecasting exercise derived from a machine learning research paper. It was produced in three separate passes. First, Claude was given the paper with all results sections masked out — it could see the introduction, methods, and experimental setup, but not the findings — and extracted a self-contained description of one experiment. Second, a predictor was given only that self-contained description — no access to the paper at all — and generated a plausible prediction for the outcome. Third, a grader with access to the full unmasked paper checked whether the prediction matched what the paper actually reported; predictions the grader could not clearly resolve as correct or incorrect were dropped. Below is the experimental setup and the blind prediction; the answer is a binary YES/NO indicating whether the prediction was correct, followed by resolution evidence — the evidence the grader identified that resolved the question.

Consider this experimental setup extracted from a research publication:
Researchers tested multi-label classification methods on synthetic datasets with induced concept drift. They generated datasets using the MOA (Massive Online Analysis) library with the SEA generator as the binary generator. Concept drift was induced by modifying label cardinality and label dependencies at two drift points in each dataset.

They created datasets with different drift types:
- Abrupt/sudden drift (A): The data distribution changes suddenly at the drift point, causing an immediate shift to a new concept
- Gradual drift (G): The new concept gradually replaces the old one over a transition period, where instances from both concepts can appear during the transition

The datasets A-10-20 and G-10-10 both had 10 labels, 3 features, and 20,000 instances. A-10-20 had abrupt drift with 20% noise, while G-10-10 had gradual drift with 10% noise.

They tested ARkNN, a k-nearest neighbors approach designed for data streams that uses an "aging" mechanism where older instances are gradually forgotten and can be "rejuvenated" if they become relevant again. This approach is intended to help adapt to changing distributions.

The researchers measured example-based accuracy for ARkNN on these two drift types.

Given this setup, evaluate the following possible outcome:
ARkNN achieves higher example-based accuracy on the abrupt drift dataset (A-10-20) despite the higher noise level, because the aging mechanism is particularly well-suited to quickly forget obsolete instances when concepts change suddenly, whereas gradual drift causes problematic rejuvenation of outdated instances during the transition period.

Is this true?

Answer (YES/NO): NO